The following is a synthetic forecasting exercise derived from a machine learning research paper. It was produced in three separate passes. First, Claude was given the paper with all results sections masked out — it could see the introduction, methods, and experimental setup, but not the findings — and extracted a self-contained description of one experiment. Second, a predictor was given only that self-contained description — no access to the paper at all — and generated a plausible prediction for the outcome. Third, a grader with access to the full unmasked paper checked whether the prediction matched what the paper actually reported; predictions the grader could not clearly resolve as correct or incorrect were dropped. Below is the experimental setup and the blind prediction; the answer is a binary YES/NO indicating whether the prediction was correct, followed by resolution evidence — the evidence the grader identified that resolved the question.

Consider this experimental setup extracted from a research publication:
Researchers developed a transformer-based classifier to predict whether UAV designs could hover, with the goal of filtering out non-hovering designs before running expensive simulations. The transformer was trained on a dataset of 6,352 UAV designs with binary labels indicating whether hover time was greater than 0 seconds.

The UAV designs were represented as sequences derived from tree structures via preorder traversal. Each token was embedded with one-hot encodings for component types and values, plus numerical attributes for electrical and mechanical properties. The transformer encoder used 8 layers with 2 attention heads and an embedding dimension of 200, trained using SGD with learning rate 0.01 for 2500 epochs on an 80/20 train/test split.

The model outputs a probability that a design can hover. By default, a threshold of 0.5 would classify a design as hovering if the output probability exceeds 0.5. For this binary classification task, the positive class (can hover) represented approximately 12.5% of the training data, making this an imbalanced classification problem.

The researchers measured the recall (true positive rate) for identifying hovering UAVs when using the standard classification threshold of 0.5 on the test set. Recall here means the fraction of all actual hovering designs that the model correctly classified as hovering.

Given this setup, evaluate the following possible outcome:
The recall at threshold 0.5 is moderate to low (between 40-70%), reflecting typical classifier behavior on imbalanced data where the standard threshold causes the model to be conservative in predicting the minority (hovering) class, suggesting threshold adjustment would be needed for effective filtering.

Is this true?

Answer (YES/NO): YES